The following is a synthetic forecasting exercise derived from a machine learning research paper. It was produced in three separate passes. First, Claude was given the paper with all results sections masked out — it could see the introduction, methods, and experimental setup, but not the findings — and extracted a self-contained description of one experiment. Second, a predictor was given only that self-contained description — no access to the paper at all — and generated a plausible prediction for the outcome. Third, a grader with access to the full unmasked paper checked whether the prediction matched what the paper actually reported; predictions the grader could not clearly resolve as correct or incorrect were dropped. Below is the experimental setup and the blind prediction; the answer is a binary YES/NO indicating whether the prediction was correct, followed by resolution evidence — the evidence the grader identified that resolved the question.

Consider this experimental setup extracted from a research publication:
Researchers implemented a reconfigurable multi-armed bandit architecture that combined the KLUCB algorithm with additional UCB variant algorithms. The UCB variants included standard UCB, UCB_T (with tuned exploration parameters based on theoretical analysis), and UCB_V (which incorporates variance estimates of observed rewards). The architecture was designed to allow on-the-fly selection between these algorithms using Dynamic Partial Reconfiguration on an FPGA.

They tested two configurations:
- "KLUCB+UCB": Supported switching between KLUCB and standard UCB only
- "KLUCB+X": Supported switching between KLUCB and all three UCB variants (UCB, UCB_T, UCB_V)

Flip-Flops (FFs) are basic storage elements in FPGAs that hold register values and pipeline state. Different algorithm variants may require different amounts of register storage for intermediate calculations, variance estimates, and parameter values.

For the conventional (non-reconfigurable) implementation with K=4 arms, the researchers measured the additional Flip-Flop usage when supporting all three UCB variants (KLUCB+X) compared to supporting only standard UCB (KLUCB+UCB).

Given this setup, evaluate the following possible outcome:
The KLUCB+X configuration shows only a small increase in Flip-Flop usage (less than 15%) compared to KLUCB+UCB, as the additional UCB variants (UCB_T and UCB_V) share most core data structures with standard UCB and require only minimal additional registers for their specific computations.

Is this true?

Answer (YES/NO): YES